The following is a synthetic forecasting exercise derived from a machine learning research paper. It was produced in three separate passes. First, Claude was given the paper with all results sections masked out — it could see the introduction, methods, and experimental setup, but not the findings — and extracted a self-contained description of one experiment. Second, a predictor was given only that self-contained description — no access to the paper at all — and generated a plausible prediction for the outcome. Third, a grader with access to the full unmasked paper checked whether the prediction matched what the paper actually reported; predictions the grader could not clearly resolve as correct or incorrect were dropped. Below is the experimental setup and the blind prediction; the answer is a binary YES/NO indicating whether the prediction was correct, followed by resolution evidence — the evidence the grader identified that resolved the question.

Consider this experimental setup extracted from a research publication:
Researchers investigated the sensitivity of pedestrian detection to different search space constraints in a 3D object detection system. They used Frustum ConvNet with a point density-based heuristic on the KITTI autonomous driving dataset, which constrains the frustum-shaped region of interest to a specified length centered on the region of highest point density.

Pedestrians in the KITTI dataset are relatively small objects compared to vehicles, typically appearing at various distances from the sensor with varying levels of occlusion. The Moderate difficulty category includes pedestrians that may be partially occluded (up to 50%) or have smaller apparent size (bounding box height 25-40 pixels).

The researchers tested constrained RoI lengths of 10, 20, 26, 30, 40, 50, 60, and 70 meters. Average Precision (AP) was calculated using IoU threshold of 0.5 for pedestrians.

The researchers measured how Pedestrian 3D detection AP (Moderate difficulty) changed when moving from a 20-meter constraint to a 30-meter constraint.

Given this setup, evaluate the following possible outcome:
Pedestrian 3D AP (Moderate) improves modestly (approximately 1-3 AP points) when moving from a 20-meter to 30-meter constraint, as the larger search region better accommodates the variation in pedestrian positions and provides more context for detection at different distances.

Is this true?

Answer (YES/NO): NO